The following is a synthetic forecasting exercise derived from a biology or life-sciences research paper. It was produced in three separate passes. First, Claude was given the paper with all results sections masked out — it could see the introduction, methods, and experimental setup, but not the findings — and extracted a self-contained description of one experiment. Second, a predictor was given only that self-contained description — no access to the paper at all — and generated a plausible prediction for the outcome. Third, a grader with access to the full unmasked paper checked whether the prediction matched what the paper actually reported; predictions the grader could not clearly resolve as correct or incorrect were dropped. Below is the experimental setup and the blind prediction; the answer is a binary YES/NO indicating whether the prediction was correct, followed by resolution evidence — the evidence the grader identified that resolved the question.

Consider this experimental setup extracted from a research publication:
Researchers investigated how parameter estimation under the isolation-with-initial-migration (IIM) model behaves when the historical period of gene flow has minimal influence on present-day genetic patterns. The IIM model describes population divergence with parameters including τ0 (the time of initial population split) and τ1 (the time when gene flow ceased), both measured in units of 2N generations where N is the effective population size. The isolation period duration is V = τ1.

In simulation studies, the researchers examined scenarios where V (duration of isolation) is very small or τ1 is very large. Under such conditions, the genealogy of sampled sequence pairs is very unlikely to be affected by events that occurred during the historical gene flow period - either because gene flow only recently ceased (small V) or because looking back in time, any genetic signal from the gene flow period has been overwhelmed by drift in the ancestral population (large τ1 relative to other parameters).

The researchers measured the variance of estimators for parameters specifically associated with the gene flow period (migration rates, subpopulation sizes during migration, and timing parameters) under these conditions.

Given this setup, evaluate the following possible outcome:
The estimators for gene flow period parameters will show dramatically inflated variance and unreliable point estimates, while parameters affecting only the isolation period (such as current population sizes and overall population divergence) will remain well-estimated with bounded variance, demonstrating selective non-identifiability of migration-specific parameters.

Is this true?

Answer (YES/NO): NO